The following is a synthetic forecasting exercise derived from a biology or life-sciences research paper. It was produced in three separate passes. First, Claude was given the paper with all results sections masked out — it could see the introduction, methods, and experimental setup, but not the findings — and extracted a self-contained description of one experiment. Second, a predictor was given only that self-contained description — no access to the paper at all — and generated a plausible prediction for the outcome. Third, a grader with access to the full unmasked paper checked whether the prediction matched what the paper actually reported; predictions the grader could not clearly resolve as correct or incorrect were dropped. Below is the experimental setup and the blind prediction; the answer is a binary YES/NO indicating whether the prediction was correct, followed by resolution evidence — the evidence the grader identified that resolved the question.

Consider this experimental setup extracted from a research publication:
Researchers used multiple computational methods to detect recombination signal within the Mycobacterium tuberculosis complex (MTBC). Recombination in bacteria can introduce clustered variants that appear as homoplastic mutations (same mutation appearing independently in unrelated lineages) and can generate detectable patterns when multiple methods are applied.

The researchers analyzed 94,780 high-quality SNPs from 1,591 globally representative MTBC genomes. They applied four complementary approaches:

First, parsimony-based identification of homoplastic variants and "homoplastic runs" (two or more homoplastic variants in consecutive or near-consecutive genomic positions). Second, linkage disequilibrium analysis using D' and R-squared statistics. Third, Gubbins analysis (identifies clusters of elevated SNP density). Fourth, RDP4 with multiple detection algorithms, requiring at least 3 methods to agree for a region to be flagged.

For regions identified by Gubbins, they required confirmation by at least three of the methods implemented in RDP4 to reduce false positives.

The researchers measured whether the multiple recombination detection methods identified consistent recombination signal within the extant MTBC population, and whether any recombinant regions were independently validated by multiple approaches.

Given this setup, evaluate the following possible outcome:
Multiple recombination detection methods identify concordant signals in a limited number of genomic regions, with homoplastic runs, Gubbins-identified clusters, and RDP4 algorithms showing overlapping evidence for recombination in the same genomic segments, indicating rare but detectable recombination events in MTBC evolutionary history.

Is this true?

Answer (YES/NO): NO